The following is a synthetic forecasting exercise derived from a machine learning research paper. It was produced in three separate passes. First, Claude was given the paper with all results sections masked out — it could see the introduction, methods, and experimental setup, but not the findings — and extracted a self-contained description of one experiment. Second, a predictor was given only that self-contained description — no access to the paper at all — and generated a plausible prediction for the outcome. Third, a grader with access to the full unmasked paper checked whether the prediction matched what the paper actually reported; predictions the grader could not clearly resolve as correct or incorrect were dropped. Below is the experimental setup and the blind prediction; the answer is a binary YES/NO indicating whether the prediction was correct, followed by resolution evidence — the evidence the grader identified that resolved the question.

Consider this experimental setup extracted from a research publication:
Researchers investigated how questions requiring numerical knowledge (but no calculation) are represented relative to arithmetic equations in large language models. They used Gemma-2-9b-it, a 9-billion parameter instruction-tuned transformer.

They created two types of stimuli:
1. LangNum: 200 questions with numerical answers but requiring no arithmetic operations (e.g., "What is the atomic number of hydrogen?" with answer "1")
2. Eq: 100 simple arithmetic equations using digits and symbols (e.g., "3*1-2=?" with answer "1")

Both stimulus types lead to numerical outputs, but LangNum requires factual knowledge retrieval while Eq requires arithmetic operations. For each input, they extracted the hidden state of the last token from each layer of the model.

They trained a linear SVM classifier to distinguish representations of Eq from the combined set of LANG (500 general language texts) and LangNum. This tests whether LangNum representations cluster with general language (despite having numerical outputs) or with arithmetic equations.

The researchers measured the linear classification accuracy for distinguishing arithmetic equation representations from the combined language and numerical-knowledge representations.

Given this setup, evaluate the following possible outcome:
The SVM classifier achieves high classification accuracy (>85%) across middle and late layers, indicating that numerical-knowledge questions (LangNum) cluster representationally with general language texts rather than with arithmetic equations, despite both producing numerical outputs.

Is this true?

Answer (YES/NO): YES